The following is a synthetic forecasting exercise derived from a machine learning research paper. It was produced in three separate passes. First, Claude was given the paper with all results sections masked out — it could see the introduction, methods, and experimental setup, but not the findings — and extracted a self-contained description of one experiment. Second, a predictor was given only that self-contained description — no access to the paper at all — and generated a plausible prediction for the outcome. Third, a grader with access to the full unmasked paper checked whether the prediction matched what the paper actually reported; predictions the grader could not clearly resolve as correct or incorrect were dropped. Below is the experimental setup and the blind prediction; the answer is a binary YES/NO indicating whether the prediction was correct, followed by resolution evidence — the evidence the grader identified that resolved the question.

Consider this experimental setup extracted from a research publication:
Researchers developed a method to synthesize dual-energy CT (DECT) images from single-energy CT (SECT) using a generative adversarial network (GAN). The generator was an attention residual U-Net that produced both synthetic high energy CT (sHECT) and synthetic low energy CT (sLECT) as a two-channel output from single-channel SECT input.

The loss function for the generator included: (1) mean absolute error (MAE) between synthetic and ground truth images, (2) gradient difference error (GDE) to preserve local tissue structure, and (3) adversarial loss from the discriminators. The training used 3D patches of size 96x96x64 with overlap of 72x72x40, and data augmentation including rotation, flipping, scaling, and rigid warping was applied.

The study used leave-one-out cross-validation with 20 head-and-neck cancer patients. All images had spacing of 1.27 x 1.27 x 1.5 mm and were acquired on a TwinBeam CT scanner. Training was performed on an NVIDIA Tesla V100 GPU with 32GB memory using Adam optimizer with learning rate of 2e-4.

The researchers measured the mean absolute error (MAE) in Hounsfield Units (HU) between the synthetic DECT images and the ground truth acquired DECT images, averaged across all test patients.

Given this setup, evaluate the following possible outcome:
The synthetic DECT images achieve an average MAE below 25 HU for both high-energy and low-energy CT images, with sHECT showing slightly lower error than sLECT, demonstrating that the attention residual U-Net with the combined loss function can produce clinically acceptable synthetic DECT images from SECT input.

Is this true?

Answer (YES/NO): NO